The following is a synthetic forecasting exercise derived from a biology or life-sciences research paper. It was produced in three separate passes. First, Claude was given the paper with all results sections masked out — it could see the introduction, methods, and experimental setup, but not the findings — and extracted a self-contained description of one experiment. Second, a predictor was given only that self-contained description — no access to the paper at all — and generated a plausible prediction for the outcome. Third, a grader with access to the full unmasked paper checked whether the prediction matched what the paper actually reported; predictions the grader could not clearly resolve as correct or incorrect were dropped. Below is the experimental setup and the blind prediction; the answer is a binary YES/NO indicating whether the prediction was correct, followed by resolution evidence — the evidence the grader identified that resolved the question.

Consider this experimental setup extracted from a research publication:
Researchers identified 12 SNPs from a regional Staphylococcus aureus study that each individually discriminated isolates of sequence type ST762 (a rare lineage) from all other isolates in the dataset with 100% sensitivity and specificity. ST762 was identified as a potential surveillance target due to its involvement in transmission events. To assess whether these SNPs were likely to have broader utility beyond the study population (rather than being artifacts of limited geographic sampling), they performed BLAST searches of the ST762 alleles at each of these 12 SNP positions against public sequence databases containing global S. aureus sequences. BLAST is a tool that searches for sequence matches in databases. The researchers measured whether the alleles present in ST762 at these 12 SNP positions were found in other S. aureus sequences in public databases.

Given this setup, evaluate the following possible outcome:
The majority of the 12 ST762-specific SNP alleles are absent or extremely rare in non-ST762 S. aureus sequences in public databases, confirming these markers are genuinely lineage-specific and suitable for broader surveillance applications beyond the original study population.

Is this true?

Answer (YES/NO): YES